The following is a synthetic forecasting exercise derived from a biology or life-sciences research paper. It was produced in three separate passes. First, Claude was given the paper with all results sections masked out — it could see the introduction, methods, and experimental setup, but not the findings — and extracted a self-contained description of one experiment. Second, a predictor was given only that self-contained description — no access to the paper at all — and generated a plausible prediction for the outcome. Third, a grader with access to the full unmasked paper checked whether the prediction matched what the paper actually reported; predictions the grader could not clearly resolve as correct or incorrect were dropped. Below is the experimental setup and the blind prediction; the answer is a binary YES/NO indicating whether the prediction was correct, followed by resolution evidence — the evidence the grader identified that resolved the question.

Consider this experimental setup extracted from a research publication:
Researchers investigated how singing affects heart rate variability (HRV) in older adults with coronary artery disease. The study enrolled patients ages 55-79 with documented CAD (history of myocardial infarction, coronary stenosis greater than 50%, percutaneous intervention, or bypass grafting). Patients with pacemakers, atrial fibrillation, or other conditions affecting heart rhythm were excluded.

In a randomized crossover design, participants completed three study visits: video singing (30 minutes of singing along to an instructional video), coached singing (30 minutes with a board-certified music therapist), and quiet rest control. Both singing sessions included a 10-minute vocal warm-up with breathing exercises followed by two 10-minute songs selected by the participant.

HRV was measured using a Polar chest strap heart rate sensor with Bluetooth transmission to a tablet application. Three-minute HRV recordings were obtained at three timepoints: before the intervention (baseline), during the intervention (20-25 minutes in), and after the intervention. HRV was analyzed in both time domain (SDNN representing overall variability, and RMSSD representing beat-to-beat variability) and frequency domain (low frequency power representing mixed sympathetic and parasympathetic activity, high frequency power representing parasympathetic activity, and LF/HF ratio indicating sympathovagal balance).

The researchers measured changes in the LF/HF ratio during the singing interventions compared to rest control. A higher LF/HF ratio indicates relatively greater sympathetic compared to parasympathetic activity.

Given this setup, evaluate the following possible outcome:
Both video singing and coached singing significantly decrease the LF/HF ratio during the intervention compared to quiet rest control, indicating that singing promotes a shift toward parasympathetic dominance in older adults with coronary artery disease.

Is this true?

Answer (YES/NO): NO